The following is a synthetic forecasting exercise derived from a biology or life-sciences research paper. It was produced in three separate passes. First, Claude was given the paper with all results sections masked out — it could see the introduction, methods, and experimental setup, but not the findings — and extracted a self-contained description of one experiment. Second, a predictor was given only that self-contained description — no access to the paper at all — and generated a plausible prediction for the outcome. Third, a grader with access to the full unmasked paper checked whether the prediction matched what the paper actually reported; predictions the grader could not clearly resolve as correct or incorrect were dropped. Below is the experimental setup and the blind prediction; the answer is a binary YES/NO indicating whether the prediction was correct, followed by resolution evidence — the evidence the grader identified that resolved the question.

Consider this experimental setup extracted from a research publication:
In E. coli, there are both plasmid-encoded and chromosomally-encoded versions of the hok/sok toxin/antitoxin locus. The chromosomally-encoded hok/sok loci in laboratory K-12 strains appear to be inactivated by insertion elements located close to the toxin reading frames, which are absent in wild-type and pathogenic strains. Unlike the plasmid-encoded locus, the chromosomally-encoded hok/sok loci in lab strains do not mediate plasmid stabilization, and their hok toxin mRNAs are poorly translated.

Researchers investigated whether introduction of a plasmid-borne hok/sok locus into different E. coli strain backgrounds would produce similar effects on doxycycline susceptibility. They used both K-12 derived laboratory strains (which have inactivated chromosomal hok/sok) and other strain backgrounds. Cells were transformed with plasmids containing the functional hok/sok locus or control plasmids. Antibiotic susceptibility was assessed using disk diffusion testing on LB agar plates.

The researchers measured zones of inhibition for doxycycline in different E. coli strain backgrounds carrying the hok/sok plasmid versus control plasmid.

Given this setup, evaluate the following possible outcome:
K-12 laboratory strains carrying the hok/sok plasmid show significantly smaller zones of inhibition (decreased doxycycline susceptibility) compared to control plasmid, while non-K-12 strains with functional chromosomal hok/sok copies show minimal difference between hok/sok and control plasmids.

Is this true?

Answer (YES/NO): NO